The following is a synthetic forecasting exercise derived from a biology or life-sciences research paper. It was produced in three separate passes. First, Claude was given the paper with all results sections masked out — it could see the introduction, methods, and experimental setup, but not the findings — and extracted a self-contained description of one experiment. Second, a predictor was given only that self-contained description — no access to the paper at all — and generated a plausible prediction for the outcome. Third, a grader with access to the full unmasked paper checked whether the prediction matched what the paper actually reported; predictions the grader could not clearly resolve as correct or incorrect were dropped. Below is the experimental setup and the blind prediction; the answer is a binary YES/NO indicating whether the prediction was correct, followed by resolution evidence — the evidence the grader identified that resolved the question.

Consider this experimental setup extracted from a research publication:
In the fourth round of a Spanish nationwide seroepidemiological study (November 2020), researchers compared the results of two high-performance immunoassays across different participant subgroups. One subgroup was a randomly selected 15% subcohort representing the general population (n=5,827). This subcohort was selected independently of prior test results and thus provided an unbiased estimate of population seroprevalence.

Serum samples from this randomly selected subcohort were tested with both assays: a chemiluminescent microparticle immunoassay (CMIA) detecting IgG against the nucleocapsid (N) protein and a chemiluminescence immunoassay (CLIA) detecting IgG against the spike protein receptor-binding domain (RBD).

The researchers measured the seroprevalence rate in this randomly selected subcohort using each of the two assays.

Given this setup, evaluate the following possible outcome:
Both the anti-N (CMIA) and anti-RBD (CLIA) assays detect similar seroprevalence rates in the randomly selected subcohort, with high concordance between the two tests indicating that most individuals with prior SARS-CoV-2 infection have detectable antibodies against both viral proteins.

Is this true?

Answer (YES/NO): YES